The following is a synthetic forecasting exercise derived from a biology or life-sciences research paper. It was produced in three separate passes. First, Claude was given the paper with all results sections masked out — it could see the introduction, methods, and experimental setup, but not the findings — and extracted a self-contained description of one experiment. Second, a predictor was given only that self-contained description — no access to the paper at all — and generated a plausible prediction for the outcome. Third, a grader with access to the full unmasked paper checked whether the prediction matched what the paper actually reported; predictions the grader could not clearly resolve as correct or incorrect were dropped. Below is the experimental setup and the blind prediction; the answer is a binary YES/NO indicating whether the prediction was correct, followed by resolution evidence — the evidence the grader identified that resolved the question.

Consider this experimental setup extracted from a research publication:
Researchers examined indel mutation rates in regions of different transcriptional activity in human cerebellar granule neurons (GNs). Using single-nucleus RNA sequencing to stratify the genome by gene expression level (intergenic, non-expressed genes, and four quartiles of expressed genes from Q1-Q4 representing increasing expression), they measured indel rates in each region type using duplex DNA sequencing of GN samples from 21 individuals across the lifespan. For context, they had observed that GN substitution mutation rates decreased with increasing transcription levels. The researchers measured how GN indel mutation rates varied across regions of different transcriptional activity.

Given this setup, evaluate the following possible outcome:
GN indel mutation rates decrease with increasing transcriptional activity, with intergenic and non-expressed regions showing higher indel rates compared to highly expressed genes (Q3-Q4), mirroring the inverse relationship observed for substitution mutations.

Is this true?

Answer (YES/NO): NO